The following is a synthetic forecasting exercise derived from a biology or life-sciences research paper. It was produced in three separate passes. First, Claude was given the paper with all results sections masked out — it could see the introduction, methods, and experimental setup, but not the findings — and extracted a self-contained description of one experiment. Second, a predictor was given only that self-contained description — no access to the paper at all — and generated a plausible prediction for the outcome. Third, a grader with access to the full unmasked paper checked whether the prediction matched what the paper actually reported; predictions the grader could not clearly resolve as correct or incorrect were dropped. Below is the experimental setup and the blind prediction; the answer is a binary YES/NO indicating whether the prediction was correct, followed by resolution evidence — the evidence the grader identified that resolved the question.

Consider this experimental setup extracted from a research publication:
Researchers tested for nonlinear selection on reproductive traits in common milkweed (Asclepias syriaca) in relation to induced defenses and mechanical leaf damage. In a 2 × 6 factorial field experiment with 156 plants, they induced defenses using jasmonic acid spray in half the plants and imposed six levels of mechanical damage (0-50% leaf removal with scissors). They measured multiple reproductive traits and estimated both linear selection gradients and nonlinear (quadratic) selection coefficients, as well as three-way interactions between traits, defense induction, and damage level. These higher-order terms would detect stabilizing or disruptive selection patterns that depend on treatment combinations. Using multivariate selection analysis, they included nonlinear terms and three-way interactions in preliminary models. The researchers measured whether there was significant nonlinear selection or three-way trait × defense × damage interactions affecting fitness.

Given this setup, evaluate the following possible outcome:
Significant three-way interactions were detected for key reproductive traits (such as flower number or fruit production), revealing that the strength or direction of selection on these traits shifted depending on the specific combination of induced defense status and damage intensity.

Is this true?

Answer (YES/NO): NO